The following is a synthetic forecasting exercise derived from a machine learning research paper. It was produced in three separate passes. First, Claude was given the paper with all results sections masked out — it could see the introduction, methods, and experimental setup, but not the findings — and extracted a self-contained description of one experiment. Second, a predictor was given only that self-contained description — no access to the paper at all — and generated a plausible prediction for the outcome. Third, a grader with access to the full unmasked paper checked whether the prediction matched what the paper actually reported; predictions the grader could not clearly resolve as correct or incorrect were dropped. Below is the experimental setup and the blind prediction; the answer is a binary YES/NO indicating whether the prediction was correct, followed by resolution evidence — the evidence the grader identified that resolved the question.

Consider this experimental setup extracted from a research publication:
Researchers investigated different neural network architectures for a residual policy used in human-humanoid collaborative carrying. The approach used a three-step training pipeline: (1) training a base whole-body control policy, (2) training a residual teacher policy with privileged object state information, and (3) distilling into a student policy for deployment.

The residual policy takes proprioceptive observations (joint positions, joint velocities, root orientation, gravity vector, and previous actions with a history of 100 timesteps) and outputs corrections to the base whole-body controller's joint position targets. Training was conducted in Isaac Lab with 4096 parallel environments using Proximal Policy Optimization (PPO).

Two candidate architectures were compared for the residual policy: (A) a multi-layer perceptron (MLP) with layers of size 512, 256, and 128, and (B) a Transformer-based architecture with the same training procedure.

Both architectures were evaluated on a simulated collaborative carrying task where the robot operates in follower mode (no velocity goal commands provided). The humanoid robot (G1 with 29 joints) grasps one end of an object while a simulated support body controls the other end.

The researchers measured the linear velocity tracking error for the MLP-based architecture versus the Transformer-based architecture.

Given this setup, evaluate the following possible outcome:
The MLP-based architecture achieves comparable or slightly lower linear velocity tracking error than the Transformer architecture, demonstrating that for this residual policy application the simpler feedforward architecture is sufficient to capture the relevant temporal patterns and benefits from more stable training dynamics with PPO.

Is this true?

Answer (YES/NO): NO